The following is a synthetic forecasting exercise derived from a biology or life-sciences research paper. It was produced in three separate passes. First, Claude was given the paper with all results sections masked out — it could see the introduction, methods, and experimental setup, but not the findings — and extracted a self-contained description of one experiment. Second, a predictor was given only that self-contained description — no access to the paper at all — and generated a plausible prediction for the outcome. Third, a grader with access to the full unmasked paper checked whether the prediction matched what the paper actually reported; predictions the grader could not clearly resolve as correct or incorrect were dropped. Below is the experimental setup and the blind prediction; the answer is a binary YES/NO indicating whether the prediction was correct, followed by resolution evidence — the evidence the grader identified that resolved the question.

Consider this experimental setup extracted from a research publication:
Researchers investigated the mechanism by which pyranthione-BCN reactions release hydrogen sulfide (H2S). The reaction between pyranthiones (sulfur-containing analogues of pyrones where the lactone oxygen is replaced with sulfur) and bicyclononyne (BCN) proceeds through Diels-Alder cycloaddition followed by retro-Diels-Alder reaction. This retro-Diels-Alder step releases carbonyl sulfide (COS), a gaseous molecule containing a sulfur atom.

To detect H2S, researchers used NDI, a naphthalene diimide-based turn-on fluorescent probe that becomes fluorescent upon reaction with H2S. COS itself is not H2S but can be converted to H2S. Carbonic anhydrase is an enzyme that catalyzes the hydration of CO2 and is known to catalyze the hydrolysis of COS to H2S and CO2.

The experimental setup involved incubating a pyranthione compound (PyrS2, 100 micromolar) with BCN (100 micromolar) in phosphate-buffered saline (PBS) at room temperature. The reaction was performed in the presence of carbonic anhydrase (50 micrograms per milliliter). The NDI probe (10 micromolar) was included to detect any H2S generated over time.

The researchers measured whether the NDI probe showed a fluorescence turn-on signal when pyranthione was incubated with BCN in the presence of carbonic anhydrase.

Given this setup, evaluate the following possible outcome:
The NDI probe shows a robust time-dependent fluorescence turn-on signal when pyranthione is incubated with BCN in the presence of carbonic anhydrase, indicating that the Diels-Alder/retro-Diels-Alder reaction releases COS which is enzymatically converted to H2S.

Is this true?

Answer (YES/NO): YES